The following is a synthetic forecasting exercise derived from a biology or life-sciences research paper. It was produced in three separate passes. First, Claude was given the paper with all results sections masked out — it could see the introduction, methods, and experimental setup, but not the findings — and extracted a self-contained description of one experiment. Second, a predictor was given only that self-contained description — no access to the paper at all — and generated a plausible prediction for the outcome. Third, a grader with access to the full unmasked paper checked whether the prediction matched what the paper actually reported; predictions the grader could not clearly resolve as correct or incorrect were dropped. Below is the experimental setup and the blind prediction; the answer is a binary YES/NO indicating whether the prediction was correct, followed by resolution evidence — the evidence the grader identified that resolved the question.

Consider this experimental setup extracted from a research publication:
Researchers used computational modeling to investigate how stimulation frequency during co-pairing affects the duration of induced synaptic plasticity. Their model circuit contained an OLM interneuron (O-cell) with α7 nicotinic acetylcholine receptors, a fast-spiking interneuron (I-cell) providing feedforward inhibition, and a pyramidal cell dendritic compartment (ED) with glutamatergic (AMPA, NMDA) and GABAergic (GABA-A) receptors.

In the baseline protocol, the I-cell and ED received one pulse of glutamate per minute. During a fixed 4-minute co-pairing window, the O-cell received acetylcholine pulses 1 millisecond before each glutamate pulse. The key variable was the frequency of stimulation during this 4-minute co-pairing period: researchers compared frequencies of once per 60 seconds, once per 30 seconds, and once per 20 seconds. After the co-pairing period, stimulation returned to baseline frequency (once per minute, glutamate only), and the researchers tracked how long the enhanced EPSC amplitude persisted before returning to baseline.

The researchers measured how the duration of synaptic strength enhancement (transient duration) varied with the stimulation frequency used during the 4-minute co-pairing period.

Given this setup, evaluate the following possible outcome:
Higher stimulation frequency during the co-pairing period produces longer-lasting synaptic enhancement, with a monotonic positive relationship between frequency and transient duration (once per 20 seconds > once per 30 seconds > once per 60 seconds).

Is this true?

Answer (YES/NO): YES